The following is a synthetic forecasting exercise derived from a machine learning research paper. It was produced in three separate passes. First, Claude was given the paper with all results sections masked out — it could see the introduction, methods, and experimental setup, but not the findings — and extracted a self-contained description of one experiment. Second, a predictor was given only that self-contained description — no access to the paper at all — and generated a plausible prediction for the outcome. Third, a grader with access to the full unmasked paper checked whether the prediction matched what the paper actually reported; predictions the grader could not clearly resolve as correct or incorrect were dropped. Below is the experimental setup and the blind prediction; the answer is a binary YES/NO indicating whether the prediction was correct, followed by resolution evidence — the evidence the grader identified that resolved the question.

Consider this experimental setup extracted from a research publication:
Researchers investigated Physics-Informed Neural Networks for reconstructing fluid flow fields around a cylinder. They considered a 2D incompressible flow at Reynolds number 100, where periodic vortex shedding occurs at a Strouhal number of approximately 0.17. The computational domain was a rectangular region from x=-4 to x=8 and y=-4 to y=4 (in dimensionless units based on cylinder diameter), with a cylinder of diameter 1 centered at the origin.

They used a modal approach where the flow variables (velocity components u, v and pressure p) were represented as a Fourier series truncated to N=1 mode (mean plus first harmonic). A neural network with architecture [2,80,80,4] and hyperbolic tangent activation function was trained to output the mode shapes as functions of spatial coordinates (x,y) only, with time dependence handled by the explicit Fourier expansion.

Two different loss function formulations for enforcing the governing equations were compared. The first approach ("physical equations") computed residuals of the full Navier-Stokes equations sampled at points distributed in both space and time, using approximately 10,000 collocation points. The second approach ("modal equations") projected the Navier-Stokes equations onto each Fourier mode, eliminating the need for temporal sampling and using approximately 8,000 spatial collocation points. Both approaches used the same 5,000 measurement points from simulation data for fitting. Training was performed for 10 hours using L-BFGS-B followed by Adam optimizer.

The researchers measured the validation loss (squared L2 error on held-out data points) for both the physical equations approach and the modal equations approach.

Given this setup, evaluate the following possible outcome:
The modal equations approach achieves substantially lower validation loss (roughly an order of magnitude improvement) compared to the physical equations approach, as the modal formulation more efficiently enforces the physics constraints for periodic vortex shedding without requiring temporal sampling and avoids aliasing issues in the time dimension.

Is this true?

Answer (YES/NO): NO